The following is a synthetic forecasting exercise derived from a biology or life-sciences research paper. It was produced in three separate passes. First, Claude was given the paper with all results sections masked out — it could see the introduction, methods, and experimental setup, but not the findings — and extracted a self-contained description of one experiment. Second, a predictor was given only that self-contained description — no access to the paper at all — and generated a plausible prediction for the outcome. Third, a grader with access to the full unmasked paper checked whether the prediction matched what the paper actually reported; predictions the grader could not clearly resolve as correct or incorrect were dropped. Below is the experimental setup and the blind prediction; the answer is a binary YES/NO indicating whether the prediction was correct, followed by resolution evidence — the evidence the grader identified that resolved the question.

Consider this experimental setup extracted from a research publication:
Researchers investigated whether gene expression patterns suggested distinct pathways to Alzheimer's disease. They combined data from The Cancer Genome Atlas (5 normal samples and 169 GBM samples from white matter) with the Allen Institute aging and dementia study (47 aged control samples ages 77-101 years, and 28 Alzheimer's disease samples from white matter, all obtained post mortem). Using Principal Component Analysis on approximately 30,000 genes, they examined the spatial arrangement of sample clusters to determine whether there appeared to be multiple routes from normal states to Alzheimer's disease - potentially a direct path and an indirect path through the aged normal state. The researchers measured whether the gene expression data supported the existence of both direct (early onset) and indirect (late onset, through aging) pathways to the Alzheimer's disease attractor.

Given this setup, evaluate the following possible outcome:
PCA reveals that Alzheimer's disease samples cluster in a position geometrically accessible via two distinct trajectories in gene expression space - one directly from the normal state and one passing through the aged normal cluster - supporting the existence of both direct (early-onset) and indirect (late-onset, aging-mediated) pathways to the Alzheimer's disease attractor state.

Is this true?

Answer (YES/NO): YES